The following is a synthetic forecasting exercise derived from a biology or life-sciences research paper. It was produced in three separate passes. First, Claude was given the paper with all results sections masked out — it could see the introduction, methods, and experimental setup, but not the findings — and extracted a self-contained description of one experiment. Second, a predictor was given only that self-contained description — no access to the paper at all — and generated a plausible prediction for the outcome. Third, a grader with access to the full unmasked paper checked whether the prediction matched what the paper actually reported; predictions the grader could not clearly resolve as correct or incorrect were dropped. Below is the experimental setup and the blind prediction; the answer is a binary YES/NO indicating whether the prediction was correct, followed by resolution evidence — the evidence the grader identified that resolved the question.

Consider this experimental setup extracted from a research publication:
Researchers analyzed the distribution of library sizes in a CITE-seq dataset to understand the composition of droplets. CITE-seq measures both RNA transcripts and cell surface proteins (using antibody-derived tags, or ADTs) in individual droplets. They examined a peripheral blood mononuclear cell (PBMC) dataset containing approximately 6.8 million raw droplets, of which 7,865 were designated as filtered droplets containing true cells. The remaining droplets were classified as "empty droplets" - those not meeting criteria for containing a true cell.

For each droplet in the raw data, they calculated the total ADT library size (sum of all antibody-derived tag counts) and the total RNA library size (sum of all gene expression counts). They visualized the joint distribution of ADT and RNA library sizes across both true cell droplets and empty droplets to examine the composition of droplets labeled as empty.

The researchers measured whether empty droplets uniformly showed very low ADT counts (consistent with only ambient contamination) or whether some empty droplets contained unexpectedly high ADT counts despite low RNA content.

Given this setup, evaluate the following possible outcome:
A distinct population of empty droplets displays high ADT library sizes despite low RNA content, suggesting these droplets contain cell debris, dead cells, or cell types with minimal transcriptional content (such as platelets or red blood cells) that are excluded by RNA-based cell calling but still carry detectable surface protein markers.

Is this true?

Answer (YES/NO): YES